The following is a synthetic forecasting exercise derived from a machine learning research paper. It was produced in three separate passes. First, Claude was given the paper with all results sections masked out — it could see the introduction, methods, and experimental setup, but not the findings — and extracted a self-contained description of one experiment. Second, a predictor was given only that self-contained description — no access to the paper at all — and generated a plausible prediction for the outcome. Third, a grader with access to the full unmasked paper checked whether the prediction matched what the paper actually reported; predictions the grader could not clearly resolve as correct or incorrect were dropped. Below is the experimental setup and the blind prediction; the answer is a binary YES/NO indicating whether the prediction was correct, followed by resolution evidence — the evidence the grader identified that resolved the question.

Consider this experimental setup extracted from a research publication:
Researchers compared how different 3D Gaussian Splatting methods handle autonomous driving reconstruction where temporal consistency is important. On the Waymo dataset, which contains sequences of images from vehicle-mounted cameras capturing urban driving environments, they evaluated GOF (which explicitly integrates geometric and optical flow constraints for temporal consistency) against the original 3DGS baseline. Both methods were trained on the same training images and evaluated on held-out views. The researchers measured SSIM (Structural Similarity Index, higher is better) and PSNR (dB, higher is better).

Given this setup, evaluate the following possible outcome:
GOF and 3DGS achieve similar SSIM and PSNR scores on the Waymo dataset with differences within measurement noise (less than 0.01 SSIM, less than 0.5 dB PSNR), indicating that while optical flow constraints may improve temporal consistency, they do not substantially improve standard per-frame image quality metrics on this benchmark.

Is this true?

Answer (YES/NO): NO